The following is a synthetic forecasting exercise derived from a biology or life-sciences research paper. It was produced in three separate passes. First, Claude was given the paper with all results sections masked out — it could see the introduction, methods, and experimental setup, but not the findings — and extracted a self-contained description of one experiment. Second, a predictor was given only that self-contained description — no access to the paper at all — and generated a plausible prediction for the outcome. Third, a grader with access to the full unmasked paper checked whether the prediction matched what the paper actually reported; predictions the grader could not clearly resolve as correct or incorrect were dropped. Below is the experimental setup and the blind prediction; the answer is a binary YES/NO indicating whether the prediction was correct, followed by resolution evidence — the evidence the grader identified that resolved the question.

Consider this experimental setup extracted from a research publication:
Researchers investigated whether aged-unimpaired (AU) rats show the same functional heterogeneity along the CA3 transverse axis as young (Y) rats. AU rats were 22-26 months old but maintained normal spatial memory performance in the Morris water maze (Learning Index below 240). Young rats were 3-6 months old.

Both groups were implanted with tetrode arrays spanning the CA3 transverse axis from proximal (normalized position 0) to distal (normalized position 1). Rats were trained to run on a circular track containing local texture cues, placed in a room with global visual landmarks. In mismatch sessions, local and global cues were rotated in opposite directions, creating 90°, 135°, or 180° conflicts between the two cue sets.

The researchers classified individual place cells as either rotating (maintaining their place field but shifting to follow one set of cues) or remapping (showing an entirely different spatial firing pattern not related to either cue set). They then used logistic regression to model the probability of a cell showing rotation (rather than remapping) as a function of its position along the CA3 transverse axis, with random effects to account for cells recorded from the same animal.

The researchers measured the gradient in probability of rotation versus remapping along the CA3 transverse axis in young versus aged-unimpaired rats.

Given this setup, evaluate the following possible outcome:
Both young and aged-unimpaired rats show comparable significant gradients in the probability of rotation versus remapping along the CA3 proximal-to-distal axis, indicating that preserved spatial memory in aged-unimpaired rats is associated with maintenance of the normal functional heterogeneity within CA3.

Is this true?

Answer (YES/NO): YES